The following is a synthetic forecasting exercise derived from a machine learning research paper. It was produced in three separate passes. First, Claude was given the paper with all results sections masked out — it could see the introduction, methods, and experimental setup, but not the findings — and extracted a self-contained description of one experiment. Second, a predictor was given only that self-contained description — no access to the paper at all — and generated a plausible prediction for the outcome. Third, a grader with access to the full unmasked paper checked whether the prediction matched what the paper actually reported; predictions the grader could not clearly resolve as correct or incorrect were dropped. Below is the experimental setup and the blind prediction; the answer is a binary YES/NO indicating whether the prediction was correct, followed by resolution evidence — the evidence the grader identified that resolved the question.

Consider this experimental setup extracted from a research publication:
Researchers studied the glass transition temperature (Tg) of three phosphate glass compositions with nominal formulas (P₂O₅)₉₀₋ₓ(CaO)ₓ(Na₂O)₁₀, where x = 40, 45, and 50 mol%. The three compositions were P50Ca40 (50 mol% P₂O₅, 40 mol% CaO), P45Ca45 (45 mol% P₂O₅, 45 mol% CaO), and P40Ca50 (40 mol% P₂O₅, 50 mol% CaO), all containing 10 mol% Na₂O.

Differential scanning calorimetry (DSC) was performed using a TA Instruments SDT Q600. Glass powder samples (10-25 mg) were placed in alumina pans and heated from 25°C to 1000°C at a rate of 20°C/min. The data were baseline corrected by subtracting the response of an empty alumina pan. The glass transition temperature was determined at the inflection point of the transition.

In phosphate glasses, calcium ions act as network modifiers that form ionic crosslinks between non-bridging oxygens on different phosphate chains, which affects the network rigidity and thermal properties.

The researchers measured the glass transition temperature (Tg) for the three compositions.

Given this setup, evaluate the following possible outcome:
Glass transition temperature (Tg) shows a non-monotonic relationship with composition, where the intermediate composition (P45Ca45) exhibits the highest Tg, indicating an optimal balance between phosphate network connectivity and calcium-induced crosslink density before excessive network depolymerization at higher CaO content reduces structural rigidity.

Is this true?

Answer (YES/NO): NO